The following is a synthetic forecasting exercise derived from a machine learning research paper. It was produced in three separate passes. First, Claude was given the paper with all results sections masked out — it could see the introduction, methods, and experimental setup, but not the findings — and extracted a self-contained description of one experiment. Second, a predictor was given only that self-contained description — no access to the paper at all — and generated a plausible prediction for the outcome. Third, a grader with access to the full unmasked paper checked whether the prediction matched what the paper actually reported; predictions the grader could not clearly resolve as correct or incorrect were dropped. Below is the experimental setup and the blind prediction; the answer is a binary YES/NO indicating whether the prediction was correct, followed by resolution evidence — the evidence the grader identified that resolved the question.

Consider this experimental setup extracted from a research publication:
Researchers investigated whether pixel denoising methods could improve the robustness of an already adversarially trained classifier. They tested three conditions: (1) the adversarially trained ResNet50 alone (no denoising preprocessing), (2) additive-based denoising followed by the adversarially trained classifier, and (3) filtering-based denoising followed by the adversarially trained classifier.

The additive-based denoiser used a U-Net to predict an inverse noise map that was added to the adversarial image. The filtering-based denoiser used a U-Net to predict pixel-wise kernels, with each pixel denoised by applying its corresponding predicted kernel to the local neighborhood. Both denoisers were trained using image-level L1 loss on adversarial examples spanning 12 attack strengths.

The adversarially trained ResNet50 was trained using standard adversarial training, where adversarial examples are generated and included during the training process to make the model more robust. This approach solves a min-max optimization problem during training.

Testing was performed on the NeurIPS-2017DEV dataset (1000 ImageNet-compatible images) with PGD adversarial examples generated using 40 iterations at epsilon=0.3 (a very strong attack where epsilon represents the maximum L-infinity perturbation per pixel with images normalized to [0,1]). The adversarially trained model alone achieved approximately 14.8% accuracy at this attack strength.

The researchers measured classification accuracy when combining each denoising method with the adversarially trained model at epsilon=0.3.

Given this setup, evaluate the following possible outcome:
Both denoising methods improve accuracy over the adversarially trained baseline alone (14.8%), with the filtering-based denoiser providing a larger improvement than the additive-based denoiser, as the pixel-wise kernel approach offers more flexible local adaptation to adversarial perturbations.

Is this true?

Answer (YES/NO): YES